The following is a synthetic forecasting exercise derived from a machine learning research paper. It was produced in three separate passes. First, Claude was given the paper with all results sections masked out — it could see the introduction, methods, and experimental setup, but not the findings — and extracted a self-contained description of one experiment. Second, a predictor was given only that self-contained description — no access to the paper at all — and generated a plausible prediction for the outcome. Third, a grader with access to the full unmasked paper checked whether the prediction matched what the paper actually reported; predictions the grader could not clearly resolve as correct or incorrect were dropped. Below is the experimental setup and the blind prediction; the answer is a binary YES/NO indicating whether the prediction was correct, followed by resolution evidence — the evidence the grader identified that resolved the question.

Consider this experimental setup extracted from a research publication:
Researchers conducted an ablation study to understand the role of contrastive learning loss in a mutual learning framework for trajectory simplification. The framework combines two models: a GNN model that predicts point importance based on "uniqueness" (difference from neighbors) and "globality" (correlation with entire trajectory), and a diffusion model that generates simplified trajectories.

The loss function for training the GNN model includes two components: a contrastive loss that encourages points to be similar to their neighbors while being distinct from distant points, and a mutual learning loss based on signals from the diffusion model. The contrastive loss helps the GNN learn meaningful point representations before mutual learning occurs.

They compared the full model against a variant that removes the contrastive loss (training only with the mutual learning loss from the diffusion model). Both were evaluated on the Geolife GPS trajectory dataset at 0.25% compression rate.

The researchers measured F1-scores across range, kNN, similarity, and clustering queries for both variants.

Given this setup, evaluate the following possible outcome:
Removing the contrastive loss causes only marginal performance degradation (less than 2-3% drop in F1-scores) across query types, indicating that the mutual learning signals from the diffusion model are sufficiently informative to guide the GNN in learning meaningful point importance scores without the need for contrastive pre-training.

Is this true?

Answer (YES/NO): NO